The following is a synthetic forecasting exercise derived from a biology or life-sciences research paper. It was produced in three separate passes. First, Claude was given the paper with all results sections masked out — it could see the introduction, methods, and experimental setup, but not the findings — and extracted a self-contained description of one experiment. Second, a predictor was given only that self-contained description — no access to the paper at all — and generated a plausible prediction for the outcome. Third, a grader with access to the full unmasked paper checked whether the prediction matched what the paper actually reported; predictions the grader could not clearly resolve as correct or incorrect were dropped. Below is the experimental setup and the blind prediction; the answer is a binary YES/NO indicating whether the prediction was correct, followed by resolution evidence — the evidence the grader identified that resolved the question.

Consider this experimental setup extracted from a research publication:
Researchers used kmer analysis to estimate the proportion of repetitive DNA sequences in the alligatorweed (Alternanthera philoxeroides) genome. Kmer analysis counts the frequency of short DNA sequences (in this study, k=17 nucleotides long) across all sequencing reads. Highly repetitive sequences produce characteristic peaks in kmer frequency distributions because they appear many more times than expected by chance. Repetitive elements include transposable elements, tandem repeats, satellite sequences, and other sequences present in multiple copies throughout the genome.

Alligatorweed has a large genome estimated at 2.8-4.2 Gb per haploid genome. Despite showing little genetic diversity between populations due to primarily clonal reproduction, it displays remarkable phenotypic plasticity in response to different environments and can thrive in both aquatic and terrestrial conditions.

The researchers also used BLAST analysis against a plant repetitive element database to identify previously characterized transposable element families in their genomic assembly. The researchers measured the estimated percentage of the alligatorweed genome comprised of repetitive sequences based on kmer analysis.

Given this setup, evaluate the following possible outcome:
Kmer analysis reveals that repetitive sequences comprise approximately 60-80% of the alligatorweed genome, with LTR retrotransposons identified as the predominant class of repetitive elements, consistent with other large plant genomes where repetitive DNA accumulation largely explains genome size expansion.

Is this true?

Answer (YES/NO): NO